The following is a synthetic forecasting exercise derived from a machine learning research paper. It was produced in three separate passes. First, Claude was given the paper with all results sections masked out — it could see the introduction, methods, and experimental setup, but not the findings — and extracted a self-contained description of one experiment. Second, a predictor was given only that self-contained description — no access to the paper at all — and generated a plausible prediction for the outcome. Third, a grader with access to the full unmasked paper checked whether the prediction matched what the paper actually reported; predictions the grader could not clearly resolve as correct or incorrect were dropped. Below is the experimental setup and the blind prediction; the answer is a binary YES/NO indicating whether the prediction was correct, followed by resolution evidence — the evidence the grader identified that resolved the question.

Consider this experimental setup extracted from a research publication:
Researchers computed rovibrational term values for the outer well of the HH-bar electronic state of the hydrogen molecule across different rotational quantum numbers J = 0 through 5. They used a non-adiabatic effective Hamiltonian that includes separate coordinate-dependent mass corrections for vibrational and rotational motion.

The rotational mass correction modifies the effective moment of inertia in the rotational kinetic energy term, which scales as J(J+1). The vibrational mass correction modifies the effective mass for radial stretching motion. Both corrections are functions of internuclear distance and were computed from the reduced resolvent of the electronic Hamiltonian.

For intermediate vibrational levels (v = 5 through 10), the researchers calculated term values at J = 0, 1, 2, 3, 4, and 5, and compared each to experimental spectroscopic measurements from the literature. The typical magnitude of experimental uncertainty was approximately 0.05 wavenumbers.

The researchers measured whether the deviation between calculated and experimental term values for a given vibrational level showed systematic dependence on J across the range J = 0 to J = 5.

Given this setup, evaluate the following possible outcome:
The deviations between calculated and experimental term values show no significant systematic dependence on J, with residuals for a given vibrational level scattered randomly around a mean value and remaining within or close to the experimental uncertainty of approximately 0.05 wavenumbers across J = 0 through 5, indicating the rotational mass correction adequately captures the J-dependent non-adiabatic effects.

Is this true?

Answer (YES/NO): NO